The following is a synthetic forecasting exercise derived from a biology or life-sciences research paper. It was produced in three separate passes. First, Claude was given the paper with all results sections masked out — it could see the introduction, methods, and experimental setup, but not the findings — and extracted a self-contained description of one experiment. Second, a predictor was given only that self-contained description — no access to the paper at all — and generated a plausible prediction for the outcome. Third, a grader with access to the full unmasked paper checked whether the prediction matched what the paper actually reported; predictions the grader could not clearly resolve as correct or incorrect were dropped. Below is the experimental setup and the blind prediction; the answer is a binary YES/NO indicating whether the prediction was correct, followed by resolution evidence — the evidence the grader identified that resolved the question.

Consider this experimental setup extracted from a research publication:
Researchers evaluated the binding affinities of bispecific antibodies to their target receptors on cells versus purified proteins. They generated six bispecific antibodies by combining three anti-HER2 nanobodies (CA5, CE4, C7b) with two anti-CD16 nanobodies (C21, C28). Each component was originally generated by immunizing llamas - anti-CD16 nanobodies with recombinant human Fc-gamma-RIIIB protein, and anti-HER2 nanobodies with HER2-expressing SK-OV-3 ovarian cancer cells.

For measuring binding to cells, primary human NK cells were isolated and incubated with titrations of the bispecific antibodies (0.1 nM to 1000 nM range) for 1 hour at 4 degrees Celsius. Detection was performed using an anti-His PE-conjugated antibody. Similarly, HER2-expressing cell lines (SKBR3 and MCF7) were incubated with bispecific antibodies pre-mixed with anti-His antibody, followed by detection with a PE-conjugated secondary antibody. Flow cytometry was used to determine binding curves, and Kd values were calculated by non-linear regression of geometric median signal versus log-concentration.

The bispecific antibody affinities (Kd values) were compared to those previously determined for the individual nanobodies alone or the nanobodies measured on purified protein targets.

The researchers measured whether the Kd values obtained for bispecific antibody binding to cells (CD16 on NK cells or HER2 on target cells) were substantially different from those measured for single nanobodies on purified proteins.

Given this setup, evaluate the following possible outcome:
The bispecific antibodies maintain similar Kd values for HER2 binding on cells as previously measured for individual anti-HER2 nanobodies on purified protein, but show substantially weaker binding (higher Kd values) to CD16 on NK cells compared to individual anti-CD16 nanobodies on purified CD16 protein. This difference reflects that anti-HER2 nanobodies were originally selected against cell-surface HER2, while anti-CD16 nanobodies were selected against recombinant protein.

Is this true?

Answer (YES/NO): NO